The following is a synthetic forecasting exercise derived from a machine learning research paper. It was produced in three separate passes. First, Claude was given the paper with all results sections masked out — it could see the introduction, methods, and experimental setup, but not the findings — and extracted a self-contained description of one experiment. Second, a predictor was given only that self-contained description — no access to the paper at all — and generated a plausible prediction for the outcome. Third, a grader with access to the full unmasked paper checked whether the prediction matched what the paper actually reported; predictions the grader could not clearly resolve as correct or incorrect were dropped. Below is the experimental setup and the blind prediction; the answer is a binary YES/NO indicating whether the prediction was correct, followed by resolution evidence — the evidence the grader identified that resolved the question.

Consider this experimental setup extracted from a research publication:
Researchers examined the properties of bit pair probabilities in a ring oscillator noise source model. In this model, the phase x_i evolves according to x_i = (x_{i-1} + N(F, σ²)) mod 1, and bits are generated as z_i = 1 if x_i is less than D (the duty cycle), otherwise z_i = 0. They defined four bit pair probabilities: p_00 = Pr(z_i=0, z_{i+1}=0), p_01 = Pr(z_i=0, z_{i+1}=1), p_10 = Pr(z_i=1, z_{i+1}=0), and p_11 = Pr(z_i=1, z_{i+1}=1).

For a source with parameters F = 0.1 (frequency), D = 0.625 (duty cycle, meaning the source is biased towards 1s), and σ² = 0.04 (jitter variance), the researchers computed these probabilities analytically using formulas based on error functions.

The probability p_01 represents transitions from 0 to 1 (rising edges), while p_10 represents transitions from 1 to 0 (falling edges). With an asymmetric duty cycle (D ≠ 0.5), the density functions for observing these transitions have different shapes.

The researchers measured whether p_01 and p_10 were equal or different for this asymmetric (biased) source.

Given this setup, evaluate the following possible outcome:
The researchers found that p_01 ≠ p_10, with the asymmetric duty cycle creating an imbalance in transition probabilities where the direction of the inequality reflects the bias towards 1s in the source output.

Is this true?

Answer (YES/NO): NO